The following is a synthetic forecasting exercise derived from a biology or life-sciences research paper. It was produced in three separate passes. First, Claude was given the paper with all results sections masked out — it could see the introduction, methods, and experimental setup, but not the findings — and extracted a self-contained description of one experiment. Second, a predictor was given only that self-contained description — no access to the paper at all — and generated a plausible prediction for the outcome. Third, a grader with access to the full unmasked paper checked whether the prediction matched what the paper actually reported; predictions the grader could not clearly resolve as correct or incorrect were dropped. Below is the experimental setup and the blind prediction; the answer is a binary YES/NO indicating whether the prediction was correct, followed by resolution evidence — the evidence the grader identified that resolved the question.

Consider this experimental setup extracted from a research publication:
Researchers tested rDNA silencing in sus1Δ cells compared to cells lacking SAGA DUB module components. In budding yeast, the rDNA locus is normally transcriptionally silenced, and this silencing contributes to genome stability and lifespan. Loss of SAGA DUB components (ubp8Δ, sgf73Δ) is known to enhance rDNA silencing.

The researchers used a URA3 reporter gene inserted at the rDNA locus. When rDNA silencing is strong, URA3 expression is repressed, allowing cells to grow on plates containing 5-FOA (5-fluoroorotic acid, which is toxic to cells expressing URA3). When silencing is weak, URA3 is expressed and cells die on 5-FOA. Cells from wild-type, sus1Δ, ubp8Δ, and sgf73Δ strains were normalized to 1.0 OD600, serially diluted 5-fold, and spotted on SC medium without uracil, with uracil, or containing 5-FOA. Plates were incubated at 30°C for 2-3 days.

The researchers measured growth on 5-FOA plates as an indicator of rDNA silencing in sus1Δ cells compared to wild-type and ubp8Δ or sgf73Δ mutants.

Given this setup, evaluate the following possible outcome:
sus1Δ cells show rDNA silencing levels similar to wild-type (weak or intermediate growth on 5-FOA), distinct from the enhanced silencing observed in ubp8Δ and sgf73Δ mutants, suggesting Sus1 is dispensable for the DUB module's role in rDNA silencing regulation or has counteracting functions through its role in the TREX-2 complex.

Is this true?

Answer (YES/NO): YES